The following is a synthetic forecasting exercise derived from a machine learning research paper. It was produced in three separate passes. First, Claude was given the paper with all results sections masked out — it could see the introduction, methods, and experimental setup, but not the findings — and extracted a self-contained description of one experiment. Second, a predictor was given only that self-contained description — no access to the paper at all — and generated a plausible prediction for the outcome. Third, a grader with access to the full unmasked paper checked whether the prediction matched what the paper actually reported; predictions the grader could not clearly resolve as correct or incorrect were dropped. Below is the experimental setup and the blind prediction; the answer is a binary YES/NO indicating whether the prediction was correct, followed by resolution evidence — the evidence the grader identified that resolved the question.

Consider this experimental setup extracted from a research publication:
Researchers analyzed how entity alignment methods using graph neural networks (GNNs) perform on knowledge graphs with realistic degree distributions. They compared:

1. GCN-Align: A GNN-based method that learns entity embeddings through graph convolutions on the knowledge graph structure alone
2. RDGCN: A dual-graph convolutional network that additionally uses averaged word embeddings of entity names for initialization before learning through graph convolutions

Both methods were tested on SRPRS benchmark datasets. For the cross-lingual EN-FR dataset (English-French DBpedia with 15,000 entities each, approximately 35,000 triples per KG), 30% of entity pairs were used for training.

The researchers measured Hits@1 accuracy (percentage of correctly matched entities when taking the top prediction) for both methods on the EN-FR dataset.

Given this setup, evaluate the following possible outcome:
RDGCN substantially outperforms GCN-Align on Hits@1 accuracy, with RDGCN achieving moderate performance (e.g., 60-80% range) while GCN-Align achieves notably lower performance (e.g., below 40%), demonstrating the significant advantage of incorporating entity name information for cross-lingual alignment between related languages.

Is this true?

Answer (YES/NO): YES